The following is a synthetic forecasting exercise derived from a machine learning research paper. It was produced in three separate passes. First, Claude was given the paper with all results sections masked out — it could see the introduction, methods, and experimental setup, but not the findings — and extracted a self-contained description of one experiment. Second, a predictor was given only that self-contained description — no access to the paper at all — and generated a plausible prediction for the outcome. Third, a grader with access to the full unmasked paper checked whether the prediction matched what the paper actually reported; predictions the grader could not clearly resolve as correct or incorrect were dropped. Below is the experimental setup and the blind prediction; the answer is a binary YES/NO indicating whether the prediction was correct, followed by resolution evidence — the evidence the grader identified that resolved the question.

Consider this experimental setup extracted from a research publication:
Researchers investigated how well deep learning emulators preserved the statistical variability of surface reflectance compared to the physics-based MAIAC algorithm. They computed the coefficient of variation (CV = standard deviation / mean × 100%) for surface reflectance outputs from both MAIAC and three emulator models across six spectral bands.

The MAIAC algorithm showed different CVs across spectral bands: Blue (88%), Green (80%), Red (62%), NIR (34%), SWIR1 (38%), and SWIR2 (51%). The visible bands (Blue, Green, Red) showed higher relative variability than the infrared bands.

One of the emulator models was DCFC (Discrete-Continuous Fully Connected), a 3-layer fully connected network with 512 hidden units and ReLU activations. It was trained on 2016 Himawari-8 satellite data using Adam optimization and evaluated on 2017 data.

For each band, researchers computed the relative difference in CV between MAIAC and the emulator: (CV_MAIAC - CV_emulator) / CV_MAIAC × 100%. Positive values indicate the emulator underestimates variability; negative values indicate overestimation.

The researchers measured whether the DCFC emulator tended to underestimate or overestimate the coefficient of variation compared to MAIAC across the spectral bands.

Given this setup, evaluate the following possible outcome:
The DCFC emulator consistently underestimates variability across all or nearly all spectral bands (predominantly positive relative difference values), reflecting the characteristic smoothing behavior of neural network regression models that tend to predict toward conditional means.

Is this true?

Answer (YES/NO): YES